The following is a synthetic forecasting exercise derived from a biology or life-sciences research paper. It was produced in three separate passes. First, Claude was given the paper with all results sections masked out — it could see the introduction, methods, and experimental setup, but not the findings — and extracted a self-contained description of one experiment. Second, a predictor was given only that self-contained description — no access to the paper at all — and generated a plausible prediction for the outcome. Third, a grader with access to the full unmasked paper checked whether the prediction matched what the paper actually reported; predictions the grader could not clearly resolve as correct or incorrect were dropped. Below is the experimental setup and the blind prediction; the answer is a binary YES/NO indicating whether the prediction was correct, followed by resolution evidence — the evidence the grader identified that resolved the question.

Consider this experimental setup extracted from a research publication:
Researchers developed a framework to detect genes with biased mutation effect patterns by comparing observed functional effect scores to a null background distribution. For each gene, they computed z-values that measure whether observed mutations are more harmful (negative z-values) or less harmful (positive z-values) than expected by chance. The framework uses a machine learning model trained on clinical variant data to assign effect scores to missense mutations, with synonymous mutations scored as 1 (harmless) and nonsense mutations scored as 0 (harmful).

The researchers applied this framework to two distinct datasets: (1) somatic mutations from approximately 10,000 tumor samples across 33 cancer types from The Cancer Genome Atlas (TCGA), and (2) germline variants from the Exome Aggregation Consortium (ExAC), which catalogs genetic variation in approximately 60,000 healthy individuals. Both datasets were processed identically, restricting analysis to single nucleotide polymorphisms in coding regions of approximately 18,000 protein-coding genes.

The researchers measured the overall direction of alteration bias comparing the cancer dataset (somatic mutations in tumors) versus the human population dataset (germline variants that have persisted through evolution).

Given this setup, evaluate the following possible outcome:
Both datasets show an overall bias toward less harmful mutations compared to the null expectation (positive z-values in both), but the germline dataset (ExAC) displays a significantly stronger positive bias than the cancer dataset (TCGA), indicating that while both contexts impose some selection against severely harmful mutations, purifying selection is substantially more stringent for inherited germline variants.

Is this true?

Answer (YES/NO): NO